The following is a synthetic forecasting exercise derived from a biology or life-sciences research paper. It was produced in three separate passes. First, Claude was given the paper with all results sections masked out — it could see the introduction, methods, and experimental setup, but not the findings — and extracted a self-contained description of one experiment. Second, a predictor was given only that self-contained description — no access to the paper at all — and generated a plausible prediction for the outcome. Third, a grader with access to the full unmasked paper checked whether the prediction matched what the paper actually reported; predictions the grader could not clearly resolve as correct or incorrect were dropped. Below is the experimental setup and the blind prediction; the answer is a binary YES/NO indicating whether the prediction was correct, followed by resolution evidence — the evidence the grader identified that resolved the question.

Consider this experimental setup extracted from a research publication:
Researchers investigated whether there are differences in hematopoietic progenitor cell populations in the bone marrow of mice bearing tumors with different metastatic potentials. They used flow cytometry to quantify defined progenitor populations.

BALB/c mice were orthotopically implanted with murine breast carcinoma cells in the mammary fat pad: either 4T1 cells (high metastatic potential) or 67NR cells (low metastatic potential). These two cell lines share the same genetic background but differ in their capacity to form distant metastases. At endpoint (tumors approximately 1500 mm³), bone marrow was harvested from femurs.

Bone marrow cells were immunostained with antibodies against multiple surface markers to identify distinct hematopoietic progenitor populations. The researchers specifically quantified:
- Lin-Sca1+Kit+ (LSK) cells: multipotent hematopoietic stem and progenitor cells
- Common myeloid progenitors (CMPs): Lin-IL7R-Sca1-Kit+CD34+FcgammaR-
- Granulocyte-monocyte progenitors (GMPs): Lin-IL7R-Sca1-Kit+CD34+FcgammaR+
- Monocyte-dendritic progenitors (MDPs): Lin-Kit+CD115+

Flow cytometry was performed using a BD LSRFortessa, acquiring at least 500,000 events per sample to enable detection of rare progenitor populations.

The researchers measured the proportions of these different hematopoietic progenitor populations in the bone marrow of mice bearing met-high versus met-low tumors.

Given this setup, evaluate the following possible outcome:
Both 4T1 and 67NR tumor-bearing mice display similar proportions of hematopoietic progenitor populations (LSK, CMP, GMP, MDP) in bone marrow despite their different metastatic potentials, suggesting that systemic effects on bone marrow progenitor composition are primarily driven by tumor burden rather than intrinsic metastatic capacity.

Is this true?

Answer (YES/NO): NO